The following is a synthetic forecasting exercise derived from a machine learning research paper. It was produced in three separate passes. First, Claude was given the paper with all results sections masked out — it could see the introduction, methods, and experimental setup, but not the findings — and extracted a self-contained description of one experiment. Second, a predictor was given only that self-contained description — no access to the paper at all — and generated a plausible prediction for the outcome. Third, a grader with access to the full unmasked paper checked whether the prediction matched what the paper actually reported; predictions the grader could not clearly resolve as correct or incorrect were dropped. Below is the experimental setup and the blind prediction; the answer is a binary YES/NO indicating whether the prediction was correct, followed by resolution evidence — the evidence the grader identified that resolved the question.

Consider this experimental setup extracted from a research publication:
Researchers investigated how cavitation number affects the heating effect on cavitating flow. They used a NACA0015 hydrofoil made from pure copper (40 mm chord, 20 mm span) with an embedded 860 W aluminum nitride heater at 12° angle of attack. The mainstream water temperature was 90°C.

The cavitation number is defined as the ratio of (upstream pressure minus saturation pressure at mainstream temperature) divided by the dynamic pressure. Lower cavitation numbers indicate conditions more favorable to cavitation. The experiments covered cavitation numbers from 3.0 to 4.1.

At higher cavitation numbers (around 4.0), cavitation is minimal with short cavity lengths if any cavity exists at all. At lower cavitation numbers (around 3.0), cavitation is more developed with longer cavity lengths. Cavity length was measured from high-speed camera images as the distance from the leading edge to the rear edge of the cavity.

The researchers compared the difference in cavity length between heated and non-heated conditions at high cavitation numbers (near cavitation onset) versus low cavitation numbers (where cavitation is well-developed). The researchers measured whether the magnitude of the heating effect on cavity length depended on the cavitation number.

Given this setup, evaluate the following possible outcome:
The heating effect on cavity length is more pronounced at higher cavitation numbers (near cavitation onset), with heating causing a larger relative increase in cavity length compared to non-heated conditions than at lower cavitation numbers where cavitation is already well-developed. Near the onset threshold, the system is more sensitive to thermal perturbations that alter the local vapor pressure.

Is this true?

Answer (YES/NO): YES